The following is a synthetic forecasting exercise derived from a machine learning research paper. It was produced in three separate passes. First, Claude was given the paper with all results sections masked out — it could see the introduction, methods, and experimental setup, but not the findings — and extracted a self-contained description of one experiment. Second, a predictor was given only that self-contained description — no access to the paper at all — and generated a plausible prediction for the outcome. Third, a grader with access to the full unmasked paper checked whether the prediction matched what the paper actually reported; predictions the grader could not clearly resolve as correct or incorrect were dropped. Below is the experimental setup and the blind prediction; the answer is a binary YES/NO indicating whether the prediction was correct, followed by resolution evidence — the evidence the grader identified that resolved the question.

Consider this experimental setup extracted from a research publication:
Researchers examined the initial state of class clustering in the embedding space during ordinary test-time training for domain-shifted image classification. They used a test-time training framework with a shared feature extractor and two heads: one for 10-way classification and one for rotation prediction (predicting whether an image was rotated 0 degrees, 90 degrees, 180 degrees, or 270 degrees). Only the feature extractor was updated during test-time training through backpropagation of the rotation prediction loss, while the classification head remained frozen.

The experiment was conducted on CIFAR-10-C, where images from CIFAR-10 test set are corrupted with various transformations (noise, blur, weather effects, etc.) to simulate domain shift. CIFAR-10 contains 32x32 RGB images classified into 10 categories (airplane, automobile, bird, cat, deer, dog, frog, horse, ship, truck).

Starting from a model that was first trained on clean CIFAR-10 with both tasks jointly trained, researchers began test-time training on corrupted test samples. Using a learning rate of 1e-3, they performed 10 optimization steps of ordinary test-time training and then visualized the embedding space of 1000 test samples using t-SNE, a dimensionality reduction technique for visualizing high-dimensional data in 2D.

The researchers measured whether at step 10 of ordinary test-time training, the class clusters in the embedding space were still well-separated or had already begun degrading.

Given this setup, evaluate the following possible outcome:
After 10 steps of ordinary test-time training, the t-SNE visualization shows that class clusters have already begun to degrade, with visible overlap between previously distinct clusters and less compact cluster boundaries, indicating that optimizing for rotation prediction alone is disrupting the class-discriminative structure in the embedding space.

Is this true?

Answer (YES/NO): NO